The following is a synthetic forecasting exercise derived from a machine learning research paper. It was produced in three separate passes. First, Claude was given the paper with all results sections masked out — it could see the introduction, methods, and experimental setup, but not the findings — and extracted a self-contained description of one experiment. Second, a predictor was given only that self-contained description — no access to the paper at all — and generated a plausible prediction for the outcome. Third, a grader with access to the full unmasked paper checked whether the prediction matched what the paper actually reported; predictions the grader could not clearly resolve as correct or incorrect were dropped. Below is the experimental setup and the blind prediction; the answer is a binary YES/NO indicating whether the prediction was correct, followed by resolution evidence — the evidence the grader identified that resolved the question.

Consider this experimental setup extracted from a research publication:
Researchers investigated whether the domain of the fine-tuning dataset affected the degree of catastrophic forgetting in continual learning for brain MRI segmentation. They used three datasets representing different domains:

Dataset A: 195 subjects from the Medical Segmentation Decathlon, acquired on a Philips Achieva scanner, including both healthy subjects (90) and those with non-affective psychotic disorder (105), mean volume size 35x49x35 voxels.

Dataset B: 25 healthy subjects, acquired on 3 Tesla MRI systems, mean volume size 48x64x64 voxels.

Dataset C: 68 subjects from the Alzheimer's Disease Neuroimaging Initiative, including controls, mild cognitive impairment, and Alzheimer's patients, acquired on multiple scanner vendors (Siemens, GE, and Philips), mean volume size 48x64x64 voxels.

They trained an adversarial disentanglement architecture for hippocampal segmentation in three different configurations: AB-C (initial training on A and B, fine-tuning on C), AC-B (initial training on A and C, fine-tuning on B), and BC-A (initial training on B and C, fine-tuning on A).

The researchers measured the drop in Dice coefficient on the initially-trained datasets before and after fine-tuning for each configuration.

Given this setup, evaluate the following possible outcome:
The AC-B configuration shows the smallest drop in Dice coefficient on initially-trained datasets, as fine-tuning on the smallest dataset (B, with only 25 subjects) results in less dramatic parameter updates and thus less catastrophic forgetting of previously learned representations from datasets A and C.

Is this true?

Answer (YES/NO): NO